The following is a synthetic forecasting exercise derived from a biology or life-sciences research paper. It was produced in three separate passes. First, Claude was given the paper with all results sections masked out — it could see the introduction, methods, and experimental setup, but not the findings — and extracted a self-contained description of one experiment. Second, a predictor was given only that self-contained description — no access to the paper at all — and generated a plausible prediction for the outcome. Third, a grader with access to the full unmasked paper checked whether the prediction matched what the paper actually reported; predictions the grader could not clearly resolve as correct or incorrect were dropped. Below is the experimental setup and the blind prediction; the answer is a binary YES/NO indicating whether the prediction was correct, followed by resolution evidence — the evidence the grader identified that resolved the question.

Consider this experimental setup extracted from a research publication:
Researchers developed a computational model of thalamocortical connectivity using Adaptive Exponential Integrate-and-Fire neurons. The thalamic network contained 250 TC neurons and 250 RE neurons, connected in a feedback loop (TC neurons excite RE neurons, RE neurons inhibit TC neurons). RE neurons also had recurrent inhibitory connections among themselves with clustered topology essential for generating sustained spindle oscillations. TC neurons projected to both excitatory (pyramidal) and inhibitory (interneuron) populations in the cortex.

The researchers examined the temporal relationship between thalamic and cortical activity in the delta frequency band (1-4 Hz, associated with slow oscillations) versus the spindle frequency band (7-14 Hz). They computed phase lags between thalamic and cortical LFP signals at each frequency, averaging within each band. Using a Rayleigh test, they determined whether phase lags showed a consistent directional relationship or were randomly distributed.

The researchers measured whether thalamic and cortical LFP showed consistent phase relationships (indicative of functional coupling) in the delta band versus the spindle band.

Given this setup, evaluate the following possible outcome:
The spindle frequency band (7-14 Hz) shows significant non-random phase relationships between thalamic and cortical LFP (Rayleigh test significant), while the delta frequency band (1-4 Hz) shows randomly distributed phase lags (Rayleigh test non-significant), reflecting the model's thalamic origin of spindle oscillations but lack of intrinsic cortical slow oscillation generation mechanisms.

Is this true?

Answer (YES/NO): NO